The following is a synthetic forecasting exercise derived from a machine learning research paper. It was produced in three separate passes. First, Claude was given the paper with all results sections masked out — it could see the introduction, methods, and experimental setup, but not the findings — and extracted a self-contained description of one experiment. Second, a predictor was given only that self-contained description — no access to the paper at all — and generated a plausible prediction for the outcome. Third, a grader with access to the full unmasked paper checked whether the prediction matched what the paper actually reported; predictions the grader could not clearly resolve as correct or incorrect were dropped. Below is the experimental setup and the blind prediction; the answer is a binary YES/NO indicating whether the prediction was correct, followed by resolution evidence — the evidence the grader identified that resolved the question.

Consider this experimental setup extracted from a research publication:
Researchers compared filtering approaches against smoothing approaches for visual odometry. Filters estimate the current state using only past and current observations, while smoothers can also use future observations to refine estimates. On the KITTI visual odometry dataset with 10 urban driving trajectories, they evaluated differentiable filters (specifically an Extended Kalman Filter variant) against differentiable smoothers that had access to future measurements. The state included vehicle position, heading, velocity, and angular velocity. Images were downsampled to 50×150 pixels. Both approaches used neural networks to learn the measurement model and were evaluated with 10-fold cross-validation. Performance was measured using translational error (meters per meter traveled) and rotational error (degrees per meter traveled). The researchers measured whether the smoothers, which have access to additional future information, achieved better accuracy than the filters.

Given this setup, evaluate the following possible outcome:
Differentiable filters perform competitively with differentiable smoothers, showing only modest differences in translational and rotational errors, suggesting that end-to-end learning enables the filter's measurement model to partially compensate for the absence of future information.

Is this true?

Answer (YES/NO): YES